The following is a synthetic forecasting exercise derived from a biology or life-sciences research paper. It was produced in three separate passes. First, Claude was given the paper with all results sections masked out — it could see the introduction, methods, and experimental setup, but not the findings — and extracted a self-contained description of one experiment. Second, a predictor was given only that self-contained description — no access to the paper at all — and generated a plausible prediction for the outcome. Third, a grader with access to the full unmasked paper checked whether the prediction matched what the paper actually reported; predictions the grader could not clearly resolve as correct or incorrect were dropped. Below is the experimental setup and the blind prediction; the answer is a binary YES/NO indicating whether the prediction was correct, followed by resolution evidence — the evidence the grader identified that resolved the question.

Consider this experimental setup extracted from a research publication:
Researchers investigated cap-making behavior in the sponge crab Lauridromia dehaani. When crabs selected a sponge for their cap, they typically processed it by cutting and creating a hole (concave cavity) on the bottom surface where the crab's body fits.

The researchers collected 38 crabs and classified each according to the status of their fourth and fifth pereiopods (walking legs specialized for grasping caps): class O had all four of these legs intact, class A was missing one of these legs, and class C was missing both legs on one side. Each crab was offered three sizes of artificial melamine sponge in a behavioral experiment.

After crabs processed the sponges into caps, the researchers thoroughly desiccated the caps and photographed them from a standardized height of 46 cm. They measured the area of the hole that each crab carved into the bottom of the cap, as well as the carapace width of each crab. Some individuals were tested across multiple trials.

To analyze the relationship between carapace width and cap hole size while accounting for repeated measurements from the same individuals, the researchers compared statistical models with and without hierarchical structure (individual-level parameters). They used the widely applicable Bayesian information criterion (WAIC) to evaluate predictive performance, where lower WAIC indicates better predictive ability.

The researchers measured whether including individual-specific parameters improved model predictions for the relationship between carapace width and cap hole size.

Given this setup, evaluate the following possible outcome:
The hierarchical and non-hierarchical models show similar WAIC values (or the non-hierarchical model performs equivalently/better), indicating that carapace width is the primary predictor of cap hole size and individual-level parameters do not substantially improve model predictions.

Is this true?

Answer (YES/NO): NO